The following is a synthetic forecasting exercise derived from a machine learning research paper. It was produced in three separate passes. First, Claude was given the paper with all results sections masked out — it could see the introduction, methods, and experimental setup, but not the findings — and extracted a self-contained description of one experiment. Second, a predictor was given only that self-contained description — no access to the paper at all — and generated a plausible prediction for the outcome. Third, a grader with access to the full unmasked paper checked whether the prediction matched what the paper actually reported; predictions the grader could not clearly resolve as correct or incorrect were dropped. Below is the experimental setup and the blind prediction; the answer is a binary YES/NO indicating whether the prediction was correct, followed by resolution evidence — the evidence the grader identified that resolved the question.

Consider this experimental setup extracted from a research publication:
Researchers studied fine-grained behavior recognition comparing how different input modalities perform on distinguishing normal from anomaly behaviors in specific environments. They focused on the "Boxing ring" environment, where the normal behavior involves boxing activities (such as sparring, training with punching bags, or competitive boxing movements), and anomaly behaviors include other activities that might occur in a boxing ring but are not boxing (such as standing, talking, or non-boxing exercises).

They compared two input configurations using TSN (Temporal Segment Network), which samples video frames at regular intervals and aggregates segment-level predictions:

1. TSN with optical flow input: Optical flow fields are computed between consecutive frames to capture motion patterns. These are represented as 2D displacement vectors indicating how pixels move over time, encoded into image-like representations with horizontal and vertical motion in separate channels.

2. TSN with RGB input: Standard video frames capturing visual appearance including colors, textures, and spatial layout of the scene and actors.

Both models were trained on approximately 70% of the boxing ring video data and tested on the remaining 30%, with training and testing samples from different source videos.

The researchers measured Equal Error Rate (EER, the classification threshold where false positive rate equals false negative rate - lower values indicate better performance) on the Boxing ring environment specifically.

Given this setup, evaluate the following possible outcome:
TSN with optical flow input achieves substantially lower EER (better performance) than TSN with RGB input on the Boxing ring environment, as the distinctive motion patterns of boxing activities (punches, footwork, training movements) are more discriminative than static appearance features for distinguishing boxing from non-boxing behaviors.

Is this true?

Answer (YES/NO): YES